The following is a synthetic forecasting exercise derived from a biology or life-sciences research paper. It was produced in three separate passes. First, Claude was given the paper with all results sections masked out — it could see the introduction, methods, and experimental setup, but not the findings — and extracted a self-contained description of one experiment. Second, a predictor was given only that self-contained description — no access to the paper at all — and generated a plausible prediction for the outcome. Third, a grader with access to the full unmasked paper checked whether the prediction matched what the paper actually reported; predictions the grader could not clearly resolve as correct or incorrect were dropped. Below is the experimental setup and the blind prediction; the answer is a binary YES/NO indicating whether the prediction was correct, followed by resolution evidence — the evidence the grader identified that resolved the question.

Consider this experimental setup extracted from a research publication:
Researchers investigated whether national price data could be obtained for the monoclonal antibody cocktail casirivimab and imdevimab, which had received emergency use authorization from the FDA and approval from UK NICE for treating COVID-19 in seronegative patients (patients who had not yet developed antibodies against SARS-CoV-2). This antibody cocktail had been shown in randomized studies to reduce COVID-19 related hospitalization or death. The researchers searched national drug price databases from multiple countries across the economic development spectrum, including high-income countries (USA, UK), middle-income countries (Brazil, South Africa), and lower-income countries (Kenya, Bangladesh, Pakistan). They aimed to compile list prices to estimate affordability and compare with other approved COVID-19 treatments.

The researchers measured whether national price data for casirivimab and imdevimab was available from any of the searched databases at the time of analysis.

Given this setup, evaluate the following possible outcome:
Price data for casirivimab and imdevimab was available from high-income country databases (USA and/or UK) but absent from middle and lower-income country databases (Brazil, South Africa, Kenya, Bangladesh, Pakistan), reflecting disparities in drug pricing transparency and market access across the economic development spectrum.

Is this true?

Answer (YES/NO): NO